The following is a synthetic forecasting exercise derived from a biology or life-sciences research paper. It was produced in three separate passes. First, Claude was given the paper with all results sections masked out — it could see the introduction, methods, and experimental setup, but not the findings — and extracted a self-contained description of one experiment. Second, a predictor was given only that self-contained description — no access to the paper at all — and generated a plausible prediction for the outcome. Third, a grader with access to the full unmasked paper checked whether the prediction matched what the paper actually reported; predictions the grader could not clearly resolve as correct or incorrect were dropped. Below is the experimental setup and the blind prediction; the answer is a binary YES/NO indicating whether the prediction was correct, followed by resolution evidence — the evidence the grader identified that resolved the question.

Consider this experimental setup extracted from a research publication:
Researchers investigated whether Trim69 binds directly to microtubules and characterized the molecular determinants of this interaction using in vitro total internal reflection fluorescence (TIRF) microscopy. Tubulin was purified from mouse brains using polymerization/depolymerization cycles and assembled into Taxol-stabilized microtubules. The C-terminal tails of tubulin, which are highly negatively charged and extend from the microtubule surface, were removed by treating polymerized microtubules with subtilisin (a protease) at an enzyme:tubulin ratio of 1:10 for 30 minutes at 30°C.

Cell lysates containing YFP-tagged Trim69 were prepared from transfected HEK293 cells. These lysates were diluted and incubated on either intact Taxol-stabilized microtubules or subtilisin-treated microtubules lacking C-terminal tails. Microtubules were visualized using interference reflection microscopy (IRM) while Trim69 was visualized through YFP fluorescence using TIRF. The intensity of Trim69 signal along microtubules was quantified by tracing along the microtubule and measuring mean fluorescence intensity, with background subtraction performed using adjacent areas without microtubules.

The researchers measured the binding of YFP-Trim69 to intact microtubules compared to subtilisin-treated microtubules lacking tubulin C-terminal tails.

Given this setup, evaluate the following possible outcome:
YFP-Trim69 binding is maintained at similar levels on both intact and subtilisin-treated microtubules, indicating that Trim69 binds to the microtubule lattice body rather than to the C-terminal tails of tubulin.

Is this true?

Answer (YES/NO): NO